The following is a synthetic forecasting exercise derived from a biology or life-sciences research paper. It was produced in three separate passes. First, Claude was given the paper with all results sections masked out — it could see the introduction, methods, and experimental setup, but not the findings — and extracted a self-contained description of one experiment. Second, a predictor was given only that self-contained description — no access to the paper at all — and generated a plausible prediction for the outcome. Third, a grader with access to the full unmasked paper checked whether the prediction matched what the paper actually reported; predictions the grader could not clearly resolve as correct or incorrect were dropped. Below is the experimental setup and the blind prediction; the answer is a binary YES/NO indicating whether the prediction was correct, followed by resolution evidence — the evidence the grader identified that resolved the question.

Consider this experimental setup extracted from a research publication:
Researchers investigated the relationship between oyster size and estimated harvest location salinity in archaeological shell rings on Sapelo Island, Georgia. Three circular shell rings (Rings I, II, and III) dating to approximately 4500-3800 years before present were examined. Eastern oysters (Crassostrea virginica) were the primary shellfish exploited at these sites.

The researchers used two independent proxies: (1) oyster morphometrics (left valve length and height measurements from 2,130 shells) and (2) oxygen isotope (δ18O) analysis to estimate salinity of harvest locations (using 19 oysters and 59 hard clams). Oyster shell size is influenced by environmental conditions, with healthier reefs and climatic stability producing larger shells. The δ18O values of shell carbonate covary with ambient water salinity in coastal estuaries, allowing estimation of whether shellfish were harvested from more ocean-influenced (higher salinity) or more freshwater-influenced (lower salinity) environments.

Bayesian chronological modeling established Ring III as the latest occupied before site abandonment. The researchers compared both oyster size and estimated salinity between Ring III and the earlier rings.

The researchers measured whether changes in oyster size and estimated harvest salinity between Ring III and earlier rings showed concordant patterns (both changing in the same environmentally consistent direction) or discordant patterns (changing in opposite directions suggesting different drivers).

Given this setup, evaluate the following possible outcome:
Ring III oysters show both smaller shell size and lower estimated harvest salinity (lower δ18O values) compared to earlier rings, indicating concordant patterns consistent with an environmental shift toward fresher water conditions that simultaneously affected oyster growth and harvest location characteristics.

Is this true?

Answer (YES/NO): YES